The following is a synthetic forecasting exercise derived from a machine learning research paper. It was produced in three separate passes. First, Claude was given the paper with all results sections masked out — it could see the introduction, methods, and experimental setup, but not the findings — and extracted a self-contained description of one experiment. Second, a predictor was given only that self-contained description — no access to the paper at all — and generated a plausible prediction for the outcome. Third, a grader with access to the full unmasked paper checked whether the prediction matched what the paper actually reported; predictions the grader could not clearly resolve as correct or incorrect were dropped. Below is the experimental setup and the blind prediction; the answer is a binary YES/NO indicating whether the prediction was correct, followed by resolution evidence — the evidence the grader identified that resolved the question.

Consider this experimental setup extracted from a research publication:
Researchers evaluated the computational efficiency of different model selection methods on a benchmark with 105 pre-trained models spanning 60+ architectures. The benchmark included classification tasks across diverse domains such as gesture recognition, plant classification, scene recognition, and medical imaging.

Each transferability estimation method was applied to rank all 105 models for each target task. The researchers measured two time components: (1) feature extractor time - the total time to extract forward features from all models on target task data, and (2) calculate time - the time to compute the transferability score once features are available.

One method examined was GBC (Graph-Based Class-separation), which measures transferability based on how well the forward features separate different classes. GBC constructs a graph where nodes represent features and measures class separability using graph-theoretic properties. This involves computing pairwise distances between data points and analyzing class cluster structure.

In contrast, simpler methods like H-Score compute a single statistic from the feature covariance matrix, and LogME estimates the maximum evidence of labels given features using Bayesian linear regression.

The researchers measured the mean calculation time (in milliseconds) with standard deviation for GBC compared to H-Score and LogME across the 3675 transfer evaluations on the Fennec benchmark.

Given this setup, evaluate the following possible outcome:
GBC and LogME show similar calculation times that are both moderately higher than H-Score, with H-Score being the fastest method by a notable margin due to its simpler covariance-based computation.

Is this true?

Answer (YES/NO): NO